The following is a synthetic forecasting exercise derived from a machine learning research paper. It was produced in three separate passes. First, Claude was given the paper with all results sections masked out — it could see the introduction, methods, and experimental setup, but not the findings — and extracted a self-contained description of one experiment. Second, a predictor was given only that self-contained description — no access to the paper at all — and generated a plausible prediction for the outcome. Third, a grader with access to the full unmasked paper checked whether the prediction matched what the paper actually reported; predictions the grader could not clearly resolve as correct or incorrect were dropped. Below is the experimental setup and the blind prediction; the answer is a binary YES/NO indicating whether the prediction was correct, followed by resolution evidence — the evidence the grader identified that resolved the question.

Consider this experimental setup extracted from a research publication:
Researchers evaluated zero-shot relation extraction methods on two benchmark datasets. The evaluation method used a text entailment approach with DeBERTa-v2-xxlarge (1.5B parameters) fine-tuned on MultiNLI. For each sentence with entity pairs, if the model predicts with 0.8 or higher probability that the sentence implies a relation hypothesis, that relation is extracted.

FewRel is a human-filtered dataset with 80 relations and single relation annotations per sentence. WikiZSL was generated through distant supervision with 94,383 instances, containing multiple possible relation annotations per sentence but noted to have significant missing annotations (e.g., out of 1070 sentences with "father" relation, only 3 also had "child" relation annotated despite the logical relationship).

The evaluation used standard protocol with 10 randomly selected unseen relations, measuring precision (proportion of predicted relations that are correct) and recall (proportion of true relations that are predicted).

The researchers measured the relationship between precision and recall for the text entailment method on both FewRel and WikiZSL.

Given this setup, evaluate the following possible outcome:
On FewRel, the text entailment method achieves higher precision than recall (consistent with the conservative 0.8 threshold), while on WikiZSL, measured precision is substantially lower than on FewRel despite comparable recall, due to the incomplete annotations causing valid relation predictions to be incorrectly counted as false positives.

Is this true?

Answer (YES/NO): NO